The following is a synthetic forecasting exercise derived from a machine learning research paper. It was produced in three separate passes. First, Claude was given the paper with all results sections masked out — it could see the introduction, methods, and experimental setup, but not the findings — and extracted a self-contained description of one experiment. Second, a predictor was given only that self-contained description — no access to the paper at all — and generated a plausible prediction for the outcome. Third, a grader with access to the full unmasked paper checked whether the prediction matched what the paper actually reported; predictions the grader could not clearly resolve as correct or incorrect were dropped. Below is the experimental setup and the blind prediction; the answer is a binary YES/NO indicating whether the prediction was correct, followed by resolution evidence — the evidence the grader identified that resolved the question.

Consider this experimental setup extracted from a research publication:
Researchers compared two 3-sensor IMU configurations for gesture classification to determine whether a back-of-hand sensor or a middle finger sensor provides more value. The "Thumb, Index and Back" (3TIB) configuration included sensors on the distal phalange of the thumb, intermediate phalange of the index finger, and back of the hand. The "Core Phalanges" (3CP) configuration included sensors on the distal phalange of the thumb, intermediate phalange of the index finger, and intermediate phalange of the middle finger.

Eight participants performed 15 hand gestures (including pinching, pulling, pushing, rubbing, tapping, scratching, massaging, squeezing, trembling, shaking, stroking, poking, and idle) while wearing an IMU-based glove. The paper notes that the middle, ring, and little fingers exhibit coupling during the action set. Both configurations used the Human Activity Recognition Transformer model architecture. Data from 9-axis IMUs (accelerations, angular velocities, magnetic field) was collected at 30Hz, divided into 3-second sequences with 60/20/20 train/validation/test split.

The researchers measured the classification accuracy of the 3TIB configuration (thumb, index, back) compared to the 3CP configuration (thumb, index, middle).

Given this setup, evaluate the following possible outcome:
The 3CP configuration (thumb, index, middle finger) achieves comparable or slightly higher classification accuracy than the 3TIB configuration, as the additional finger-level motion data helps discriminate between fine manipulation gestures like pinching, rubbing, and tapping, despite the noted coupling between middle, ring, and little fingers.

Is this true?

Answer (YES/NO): NO